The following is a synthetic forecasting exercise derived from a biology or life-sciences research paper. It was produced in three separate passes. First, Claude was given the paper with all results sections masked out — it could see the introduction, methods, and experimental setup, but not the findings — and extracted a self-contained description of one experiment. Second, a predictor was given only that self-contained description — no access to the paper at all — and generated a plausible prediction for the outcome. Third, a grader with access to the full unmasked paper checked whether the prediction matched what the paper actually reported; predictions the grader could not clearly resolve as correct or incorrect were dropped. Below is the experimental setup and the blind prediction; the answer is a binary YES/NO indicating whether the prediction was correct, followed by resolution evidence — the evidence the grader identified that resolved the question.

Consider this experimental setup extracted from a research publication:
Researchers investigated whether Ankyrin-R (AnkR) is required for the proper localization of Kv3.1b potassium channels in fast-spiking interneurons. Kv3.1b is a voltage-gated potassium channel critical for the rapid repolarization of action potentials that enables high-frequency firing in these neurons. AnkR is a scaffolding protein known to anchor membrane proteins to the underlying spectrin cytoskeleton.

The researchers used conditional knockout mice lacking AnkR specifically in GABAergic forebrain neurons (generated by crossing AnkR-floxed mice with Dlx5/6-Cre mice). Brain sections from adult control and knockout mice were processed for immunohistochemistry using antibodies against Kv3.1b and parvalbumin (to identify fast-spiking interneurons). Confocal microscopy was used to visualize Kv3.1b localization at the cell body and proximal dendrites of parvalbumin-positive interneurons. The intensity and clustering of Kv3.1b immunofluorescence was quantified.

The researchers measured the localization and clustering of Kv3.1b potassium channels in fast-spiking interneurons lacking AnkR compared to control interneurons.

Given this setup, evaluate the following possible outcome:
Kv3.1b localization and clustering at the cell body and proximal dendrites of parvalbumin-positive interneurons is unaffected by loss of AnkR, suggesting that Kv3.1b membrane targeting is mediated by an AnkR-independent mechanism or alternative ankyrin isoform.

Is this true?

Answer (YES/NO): NO